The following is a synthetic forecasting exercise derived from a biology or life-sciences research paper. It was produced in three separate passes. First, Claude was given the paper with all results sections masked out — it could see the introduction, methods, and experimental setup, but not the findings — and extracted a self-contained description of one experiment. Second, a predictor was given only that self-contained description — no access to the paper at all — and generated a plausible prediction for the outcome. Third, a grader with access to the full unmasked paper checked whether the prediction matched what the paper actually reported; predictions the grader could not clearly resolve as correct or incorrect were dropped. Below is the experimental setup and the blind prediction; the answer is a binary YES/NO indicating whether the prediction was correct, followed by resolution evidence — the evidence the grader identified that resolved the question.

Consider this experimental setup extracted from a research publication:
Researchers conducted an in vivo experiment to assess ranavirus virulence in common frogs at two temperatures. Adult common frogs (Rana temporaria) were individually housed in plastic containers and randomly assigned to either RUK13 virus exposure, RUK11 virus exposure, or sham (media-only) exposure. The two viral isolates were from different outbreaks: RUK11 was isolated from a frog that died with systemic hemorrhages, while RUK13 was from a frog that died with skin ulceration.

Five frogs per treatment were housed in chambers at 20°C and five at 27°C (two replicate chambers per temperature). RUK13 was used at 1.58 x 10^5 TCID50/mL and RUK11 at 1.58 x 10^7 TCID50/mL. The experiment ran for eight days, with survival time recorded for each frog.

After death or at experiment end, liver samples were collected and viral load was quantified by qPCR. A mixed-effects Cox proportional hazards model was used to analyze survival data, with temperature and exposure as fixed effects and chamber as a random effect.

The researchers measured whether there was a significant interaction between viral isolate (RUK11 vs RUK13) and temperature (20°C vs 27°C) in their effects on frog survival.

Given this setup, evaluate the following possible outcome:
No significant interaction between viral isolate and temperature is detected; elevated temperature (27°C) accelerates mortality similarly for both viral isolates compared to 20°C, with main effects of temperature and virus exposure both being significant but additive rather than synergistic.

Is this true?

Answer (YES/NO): NO